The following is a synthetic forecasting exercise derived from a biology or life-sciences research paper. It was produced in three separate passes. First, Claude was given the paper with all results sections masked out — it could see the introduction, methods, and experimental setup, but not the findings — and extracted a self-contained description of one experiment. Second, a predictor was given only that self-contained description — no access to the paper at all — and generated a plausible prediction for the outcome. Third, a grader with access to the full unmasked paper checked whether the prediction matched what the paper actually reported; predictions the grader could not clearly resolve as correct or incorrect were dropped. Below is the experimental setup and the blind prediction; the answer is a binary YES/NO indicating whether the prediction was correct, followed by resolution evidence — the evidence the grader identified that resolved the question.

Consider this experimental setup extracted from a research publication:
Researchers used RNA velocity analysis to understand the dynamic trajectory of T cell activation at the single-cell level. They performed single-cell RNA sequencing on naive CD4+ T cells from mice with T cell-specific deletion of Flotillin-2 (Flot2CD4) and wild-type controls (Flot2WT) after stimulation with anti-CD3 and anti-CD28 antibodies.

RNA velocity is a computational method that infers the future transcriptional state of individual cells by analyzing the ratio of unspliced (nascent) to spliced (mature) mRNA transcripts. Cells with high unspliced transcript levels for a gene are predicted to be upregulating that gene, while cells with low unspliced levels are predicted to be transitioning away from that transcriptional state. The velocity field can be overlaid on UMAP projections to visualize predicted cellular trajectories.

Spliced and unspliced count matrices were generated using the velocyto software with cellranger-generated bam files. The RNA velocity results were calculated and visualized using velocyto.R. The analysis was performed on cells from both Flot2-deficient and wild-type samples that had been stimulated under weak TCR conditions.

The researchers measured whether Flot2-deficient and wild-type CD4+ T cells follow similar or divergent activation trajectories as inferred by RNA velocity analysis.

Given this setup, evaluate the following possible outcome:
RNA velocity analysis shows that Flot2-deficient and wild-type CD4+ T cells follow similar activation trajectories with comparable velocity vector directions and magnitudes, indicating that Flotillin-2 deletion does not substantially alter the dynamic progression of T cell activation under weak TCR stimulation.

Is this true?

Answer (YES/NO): YES